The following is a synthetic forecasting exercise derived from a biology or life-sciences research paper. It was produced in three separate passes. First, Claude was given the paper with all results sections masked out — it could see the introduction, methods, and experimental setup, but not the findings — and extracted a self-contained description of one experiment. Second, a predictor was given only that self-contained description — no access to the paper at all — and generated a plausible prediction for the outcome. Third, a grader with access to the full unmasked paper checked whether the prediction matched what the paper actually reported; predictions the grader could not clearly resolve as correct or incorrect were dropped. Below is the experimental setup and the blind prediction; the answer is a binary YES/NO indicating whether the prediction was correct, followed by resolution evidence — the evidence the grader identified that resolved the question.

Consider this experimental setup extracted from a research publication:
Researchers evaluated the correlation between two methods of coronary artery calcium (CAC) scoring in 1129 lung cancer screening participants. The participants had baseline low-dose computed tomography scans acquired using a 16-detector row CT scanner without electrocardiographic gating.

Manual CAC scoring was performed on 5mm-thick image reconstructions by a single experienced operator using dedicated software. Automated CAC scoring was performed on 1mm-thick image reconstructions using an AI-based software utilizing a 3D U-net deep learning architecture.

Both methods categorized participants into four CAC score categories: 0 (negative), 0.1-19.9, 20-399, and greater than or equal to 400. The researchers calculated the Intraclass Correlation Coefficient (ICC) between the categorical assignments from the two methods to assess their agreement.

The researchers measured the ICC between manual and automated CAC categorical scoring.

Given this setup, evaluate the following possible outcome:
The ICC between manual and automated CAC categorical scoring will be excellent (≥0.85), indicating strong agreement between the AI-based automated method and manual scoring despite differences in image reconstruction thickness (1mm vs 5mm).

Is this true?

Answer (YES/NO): YES